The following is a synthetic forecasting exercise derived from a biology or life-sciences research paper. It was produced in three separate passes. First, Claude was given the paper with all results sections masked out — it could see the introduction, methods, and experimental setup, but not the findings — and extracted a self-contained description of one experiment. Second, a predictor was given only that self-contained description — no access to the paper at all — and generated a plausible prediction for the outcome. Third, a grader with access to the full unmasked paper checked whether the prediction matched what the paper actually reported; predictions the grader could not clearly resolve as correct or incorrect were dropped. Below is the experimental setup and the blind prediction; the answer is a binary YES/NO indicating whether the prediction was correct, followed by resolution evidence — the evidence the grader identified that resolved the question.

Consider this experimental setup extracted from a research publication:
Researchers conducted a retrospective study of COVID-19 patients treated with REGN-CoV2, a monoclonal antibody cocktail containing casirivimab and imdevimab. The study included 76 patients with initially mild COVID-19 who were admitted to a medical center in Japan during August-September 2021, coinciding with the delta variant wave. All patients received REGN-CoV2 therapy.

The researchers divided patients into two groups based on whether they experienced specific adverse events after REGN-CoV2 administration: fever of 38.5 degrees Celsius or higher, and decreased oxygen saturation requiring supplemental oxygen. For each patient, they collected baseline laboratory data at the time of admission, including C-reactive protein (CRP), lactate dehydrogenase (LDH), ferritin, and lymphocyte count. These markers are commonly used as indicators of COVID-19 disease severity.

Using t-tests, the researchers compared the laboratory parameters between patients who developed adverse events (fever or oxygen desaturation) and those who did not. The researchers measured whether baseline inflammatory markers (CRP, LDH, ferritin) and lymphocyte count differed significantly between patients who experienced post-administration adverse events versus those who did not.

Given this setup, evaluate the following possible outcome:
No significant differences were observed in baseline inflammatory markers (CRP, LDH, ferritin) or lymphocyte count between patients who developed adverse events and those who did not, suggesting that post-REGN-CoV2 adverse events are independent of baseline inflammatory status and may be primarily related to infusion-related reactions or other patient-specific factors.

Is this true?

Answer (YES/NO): NO